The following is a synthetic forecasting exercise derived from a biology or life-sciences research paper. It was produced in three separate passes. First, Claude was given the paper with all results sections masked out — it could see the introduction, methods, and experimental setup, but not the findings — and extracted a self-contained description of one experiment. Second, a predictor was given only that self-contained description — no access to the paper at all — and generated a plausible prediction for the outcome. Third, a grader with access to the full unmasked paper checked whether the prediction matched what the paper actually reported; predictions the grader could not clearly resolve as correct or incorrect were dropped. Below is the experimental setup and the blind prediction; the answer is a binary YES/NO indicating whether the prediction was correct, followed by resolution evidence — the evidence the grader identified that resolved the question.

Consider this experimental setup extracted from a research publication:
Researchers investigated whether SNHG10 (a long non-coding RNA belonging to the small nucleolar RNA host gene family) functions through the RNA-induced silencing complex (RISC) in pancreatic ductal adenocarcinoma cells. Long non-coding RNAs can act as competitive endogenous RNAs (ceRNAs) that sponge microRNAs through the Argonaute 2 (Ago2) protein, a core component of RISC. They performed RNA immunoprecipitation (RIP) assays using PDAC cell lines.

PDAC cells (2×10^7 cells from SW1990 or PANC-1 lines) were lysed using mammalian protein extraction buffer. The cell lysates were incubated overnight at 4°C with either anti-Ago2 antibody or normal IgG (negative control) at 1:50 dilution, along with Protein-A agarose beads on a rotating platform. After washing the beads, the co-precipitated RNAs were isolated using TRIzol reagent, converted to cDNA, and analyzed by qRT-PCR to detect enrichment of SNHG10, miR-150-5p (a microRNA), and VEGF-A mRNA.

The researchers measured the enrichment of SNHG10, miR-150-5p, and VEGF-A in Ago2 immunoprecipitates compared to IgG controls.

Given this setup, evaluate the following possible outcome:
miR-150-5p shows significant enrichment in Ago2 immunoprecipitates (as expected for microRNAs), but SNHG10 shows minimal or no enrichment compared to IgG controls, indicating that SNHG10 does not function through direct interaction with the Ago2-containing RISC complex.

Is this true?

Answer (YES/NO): NO